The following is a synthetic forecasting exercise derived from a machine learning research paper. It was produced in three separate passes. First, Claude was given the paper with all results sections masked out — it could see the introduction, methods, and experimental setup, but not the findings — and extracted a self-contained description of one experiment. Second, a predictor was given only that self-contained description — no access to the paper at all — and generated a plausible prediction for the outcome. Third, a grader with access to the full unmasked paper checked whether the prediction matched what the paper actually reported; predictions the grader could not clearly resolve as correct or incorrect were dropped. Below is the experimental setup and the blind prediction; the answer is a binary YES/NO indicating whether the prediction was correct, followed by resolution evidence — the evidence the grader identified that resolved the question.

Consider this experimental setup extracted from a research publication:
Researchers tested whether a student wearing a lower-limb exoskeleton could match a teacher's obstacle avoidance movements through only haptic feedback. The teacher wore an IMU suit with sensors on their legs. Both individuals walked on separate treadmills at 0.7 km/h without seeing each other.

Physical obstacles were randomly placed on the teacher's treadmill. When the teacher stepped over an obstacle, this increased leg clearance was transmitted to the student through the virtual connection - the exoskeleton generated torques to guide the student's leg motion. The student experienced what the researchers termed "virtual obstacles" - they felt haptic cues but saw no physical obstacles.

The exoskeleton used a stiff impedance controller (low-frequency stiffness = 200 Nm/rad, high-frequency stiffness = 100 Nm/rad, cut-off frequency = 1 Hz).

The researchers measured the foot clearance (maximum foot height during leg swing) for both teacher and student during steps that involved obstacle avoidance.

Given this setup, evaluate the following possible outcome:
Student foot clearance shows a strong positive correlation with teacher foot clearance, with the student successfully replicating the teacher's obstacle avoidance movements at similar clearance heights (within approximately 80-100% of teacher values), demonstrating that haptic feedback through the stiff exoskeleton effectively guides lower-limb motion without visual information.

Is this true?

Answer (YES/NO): YES